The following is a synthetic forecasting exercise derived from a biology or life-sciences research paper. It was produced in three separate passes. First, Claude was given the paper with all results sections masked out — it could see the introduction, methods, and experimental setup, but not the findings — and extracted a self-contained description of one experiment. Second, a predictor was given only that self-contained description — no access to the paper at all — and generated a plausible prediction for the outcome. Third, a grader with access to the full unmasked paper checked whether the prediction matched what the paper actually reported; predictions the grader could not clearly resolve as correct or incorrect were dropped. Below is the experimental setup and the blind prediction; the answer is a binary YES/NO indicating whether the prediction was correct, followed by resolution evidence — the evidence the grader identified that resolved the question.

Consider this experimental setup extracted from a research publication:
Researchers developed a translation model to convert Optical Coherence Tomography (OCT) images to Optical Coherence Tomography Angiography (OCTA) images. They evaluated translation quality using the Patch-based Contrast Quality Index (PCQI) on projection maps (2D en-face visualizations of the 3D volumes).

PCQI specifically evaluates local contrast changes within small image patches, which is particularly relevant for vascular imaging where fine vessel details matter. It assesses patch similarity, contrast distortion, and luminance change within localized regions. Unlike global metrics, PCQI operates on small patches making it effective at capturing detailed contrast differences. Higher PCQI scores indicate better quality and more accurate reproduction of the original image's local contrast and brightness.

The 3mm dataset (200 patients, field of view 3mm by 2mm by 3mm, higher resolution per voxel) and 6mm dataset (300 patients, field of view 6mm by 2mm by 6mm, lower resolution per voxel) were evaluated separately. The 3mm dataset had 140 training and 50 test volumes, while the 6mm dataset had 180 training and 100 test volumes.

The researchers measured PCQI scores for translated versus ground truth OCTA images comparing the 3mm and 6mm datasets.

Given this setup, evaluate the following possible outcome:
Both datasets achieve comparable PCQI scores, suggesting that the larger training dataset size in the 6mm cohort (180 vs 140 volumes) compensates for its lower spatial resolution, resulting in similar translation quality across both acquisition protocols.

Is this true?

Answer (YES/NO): NO